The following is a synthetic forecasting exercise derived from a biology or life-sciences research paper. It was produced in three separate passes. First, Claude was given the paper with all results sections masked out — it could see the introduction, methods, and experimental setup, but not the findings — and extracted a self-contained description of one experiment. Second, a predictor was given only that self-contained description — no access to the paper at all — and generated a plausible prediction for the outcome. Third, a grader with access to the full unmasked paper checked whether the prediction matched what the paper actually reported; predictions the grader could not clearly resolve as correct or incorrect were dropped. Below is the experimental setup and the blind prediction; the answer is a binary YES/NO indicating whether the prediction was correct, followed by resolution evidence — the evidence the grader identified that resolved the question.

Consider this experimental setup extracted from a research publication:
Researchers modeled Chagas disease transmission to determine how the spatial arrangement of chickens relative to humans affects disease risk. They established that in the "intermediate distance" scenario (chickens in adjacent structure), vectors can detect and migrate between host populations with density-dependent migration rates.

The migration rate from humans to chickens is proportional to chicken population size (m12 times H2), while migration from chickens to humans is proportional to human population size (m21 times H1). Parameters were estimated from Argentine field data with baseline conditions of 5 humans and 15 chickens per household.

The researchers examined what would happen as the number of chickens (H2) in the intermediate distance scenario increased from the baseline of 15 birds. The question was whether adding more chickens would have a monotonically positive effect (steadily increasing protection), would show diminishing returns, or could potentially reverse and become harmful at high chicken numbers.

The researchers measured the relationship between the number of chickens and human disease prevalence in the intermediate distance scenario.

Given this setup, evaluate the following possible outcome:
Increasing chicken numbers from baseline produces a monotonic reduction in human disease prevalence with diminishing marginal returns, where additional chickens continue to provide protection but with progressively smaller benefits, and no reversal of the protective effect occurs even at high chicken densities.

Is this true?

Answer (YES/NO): NO